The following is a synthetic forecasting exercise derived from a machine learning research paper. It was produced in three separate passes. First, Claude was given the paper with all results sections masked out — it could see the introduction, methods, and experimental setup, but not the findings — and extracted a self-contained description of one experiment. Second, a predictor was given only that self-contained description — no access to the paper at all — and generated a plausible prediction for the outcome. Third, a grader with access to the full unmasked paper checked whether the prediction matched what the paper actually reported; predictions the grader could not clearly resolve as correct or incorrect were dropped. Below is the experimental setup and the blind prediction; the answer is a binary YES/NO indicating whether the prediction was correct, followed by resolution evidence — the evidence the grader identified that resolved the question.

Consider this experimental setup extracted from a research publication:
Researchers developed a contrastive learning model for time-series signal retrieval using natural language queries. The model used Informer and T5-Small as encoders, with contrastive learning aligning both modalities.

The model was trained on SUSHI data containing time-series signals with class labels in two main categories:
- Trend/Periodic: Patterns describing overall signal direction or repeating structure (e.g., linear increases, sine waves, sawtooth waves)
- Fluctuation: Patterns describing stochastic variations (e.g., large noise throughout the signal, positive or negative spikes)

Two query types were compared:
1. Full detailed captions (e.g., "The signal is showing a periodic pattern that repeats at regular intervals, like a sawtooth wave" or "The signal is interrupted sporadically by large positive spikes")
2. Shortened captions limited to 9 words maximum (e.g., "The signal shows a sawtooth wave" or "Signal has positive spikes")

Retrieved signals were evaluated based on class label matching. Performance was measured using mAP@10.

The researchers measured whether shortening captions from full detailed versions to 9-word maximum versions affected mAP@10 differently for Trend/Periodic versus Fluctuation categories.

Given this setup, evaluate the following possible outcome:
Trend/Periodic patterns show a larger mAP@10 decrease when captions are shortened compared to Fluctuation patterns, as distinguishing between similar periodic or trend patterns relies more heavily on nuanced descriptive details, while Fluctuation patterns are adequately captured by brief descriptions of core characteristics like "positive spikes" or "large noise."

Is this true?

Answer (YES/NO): YES